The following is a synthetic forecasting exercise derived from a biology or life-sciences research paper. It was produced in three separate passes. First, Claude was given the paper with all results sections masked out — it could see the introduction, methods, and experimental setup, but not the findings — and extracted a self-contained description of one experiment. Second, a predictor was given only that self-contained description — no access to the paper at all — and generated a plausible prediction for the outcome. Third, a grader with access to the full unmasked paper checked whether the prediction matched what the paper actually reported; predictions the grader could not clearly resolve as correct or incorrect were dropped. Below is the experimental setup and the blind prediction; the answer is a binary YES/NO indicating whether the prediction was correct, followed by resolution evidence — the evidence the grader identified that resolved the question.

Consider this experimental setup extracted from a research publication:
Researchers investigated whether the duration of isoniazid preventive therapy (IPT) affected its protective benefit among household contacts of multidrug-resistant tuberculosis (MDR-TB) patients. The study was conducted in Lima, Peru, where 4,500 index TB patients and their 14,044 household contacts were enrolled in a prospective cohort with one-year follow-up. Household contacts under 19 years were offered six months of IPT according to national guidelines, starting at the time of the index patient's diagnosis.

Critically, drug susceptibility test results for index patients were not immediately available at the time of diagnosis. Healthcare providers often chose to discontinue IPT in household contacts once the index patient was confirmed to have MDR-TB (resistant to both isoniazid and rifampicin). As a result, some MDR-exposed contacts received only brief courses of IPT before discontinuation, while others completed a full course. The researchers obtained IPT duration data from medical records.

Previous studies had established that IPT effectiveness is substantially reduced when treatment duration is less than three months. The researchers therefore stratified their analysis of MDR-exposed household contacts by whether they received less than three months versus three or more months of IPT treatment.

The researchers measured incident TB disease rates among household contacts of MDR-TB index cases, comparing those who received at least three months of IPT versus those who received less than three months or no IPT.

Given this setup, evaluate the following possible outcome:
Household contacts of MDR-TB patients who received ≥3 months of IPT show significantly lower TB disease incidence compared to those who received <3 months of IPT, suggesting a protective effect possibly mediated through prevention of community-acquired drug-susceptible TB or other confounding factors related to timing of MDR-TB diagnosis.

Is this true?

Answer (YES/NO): NO